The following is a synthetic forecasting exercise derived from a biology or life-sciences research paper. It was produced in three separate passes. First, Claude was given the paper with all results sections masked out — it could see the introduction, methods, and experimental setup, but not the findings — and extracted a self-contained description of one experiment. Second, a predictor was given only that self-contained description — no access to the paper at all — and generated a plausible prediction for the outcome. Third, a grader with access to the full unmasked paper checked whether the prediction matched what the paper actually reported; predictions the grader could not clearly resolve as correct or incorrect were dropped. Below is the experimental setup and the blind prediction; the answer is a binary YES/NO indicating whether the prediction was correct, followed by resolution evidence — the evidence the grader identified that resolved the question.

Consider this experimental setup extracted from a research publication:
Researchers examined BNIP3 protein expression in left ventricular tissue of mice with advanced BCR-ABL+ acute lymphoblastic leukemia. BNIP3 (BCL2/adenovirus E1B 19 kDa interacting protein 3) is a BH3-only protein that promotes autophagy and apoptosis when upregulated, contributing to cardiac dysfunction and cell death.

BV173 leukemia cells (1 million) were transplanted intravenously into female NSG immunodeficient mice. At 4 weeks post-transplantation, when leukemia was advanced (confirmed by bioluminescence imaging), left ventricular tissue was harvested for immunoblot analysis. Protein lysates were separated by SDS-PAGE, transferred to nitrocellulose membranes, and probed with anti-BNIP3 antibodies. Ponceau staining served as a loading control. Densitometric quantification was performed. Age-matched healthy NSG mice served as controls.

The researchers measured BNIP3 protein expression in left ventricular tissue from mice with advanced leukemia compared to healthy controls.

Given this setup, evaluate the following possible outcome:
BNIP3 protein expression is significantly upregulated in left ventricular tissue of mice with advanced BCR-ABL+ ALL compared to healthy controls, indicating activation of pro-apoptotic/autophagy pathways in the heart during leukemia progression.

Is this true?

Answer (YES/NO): YES